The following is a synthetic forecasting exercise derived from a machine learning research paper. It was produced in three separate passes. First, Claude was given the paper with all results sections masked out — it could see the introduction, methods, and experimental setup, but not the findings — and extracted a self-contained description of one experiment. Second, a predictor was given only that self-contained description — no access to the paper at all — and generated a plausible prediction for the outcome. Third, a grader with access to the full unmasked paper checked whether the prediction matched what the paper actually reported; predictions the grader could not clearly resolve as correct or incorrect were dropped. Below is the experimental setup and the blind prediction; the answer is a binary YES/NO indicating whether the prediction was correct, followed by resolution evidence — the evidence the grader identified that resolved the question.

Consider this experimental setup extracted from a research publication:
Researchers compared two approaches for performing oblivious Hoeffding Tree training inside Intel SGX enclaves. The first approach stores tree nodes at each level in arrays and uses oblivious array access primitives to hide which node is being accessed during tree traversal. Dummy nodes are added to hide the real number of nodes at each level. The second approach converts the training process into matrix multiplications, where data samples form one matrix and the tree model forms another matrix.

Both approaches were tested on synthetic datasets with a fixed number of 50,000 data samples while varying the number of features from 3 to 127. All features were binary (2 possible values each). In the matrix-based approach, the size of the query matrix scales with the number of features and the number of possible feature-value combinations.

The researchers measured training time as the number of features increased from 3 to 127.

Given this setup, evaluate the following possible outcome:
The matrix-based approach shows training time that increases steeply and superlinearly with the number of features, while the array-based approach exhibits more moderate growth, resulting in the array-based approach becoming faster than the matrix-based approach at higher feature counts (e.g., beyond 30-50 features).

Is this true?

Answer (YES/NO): NO